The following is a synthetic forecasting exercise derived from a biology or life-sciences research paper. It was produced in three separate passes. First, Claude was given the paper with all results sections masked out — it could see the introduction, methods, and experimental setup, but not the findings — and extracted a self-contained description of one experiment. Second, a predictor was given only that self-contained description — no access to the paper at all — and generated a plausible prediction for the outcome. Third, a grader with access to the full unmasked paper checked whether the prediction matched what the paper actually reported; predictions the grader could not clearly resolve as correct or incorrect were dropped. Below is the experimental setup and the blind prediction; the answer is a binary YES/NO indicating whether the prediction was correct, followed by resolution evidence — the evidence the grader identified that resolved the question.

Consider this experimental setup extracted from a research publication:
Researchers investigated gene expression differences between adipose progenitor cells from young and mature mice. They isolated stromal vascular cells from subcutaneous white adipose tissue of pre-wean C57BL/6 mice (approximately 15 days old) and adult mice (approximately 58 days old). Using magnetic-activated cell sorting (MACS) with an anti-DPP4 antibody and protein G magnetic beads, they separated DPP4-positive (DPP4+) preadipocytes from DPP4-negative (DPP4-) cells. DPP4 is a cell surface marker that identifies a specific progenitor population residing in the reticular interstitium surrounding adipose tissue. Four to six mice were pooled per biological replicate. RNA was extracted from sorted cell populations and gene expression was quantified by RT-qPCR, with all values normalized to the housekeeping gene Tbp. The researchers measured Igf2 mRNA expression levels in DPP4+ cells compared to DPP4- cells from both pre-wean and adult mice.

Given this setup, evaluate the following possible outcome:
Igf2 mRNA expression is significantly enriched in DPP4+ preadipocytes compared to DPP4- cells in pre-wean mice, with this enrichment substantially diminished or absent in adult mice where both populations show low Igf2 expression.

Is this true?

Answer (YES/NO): YES